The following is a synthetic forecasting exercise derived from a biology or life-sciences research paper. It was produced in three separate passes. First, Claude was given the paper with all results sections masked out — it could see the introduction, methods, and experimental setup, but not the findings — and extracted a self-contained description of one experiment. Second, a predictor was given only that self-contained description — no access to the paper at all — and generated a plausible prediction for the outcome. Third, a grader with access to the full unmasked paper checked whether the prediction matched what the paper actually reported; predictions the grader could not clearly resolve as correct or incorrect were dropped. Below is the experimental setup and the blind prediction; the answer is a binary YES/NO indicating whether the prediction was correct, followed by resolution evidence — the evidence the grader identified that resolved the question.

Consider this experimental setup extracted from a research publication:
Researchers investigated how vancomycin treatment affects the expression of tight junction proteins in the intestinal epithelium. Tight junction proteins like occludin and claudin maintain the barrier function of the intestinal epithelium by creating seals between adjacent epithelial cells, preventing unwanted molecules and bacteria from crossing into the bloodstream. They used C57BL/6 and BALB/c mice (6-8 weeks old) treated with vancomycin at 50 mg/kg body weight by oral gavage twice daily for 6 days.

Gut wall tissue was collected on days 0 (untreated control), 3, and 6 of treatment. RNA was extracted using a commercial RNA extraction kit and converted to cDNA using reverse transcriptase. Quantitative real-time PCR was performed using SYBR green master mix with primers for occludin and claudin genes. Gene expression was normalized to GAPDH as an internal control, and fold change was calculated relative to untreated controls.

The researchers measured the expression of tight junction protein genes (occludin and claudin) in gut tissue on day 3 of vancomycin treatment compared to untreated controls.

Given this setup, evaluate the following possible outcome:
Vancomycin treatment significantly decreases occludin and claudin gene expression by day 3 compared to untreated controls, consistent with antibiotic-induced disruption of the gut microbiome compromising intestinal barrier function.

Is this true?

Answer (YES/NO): YES